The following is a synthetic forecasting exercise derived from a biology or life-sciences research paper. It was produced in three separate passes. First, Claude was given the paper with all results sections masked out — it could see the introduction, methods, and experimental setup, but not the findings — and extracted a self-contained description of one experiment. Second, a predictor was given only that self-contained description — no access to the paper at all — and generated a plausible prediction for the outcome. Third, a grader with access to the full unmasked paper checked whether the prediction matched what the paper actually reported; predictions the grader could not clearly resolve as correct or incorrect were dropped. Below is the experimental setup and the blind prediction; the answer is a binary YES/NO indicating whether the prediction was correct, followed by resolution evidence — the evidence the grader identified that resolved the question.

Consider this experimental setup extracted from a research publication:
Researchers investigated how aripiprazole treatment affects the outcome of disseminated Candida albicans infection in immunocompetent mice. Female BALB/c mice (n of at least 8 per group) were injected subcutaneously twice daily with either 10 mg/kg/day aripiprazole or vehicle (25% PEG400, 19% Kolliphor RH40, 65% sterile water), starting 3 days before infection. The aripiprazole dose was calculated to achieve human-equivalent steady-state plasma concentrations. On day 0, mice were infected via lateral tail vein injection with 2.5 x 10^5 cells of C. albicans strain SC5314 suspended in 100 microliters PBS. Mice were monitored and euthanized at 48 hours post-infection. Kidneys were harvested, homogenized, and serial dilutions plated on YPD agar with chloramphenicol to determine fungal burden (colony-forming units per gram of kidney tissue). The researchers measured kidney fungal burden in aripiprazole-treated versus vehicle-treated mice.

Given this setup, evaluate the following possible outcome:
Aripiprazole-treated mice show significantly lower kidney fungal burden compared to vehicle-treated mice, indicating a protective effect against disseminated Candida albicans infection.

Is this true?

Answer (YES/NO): NO